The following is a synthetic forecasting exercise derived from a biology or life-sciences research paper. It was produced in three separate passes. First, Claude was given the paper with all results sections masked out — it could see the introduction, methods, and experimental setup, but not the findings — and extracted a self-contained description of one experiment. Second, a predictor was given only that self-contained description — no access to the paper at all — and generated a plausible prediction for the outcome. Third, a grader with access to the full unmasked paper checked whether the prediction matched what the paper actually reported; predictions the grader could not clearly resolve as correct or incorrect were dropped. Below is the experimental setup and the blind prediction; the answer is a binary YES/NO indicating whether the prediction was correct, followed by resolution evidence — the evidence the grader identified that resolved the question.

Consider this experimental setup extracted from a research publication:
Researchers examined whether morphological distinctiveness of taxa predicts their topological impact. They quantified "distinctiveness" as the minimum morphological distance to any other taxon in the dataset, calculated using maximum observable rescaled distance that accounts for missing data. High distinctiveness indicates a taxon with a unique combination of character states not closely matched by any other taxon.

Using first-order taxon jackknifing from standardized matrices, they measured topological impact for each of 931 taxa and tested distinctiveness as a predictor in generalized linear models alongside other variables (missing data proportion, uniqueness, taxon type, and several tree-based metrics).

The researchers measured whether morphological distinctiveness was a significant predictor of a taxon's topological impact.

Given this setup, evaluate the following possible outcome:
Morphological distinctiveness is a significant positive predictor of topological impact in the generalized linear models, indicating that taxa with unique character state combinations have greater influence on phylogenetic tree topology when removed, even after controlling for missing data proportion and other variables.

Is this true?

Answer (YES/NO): YES